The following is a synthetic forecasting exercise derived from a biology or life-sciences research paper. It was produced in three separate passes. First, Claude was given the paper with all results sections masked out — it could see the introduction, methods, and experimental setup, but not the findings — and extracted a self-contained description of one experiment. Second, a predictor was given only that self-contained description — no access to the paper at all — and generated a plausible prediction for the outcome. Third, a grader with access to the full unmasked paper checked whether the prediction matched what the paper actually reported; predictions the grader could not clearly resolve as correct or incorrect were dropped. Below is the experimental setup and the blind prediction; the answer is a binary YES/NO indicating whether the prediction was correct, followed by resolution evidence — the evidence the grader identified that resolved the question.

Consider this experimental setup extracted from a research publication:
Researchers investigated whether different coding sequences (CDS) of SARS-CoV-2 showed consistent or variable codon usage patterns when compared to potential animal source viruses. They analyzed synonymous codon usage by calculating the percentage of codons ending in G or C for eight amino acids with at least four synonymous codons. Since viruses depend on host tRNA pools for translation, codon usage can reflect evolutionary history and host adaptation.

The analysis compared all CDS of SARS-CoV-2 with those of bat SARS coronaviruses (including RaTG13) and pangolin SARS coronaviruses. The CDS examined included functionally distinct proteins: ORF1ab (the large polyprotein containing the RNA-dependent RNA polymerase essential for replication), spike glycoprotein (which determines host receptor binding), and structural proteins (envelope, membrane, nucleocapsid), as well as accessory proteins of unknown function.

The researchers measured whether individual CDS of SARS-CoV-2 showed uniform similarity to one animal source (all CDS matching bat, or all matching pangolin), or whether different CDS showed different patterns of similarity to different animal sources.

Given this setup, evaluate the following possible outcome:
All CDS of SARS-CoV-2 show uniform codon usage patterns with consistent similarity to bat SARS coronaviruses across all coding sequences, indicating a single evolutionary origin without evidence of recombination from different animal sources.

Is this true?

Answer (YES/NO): NO